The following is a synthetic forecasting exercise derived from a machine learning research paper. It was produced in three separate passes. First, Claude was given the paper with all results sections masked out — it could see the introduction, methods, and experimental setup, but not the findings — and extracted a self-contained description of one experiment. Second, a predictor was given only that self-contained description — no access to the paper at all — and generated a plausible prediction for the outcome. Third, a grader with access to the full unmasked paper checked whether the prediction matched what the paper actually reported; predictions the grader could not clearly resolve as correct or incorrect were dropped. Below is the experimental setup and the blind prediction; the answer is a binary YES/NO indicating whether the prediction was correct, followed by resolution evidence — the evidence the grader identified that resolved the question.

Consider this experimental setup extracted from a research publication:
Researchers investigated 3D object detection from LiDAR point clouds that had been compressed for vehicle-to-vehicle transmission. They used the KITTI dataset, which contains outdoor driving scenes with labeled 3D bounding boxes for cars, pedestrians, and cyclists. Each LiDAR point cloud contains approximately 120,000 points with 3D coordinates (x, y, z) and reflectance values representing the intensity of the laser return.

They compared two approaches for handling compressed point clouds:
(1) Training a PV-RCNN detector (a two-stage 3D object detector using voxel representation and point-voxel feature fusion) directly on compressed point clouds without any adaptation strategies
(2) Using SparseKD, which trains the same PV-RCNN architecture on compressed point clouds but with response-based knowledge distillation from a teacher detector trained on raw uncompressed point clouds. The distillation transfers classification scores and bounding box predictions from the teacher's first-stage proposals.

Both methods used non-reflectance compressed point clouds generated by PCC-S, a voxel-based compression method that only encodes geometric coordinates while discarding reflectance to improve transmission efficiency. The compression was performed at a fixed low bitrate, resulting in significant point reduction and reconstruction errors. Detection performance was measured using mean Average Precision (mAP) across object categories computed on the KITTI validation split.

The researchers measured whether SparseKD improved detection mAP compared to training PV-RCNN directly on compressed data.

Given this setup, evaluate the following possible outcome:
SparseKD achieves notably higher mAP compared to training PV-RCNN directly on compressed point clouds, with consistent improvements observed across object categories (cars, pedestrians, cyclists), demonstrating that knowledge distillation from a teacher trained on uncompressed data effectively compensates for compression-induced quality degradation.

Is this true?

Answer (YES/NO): NO